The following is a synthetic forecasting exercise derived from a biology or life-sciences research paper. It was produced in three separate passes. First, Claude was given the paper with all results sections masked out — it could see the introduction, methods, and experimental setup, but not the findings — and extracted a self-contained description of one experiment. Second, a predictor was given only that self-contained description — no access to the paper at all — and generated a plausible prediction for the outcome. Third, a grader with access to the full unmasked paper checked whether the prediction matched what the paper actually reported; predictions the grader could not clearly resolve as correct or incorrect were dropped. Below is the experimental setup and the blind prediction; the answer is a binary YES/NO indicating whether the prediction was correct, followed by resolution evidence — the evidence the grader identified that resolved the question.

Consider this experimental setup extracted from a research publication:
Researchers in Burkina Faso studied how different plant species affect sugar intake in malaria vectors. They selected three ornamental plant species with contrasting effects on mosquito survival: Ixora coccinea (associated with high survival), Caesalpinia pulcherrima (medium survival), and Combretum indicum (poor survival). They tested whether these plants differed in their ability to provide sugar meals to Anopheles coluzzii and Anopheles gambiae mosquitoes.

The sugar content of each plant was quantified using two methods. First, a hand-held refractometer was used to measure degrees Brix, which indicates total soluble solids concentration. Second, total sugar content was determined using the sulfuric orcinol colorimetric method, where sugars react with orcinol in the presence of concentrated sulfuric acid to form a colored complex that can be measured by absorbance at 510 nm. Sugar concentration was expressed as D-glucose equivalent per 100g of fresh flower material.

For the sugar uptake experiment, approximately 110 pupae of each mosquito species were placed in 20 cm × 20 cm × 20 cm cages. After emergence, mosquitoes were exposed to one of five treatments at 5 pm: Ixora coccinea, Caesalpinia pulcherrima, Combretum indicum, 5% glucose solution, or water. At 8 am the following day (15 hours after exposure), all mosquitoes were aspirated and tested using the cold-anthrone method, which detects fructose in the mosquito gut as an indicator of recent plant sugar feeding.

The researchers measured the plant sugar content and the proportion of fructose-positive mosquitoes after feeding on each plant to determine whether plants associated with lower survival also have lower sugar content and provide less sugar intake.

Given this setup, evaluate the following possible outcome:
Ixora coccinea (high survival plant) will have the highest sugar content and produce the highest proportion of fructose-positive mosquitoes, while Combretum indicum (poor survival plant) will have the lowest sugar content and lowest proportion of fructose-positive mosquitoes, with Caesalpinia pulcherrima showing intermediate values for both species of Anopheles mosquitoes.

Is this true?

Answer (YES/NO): NO